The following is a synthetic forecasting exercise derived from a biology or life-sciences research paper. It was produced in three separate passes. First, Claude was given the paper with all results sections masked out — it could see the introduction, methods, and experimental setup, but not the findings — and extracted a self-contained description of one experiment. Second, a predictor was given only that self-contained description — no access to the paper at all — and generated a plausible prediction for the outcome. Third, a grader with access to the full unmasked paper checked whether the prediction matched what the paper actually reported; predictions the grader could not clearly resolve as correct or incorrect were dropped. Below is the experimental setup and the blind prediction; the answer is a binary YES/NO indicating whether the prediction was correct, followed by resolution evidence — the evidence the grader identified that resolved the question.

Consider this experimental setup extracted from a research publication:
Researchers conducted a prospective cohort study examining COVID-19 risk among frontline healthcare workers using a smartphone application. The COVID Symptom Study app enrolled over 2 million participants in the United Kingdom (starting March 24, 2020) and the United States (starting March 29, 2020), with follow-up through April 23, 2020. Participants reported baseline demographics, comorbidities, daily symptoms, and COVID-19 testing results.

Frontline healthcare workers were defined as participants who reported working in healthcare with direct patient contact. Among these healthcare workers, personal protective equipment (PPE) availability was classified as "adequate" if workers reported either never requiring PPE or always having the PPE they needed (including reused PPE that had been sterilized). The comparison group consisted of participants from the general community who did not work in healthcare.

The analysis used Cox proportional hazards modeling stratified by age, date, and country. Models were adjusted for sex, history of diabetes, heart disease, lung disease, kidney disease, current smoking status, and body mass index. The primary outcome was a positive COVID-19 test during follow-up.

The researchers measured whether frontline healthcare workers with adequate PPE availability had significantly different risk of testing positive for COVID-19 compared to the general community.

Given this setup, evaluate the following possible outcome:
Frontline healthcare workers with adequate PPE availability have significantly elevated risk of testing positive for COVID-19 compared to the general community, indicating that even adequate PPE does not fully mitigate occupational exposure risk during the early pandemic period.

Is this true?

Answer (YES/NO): YES